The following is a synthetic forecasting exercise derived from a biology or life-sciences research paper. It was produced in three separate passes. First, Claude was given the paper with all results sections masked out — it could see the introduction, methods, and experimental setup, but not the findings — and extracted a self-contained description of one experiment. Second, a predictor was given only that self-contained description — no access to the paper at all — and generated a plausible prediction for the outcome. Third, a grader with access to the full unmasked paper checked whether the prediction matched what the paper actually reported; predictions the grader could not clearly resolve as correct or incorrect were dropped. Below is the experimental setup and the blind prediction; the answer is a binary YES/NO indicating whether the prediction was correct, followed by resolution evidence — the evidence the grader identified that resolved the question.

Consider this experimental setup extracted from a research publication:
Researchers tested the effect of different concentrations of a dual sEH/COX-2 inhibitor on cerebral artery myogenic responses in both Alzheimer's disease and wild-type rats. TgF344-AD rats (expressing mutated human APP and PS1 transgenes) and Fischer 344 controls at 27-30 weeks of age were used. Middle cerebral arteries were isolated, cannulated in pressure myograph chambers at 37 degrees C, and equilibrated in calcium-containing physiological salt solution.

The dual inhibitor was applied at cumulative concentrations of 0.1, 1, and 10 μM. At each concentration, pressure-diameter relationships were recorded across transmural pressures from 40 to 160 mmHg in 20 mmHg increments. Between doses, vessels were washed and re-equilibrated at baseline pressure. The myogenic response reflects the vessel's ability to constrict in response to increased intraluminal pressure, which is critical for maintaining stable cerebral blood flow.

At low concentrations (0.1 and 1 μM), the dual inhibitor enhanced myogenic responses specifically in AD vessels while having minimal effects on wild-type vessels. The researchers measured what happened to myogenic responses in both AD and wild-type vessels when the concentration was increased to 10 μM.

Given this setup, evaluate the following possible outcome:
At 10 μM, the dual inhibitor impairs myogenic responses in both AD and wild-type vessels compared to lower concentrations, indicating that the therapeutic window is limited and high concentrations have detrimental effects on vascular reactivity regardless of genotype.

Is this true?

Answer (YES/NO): YES